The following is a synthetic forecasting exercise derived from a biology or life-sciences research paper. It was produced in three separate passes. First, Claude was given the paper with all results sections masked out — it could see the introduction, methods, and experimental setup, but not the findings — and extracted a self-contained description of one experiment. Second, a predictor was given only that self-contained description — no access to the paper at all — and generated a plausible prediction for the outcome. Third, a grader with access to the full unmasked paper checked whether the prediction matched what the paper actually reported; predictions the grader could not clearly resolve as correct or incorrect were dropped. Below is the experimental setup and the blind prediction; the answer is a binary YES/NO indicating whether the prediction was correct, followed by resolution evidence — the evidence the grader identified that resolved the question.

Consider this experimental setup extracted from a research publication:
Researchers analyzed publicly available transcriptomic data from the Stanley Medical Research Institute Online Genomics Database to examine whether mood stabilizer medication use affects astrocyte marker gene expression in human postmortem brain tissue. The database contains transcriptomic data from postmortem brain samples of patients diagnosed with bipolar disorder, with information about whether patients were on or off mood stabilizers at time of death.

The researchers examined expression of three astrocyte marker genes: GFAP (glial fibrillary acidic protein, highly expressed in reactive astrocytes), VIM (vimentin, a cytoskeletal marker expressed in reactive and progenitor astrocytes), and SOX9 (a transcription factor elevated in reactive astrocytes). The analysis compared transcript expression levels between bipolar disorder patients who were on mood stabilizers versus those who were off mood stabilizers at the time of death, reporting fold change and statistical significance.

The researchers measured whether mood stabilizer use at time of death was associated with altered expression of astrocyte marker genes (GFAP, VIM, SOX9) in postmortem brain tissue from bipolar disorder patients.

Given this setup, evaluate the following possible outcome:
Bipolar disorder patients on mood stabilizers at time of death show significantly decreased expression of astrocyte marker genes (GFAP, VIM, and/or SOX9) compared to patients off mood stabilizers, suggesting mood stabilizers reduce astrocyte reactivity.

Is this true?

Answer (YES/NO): NO